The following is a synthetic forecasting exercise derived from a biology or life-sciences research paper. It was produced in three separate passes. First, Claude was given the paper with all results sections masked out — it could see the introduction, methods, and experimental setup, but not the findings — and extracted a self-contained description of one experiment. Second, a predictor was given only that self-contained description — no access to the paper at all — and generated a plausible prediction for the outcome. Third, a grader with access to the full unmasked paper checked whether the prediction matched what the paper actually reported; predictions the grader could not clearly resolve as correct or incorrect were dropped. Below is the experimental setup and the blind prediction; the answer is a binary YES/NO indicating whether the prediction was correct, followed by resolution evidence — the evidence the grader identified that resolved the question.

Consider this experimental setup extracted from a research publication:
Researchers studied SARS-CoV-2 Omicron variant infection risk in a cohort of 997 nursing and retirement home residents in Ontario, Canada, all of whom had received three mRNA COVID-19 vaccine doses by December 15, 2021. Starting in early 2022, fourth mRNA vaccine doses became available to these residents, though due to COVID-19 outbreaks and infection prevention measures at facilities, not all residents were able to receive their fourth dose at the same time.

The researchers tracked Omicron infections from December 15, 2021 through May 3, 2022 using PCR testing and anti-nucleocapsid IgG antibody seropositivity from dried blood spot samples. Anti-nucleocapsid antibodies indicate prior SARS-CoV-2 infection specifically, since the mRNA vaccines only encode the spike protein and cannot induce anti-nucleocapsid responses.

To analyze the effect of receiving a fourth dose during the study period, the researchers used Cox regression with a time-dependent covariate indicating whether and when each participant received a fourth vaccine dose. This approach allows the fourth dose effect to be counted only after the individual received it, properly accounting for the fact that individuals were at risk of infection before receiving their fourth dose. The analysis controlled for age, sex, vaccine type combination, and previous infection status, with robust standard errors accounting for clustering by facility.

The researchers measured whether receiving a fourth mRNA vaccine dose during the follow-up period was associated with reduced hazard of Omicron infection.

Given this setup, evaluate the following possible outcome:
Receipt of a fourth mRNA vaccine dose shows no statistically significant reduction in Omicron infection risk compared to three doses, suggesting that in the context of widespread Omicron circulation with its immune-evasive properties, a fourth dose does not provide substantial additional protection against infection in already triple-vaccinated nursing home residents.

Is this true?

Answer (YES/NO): NO